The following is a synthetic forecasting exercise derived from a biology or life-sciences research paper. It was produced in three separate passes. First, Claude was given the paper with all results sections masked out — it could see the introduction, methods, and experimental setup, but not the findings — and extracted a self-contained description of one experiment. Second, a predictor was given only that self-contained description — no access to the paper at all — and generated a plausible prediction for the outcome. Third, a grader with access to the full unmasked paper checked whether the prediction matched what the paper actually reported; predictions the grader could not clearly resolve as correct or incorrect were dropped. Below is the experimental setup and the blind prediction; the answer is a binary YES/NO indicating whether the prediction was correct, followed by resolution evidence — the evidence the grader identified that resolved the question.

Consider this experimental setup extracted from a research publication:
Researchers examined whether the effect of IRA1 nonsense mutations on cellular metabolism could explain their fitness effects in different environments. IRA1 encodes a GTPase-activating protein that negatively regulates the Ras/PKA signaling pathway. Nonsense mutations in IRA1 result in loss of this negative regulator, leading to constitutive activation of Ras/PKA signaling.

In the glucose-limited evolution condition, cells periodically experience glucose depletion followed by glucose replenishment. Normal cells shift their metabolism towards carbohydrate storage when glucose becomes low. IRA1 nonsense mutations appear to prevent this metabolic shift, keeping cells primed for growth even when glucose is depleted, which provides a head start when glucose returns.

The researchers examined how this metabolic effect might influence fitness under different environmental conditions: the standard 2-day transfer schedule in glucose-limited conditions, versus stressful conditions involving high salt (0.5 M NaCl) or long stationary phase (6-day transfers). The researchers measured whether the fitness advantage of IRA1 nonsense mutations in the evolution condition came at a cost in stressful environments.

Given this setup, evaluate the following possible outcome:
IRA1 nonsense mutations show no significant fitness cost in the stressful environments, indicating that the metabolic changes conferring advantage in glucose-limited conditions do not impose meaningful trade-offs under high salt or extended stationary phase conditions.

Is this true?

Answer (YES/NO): NO